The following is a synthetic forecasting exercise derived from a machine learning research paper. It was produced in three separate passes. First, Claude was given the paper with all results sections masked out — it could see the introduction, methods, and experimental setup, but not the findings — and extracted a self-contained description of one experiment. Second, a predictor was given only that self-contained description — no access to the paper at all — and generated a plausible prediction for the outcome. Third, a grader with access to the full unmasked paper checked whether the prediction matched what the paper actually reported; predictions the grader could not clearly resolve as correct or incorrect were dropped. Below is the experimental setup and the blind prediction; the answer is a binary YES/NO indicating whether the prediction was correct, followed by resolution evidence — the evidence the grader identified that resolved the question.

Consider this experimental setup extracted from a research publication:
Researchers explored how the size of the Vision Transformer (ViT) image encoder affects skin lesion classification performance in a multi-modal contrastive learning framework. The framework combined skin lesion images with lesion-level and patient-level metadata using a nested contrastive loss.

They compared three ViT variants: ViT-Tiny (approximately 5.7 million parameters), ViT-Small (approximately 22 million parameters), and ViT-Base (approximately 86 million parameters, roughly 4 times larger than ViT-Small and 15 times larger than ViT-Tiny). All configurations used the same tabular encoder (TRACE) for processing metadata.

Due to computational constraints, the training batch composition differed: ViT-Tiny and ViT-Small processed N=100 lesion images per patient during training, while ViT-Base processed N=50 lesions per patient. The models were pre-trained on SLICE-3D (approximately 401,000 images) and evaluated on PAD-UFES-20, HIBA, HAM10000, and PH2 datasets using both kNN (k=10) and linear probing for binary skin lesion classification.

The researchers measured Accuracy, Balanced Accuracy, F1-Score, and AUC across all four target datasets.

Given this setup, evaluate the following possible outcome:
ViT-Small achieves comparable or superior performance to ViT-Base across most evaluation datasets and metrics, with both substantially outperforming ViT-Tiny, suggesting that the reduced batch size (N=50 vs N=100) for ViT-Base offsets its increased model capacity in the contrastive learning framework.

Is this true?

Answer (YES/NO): NO